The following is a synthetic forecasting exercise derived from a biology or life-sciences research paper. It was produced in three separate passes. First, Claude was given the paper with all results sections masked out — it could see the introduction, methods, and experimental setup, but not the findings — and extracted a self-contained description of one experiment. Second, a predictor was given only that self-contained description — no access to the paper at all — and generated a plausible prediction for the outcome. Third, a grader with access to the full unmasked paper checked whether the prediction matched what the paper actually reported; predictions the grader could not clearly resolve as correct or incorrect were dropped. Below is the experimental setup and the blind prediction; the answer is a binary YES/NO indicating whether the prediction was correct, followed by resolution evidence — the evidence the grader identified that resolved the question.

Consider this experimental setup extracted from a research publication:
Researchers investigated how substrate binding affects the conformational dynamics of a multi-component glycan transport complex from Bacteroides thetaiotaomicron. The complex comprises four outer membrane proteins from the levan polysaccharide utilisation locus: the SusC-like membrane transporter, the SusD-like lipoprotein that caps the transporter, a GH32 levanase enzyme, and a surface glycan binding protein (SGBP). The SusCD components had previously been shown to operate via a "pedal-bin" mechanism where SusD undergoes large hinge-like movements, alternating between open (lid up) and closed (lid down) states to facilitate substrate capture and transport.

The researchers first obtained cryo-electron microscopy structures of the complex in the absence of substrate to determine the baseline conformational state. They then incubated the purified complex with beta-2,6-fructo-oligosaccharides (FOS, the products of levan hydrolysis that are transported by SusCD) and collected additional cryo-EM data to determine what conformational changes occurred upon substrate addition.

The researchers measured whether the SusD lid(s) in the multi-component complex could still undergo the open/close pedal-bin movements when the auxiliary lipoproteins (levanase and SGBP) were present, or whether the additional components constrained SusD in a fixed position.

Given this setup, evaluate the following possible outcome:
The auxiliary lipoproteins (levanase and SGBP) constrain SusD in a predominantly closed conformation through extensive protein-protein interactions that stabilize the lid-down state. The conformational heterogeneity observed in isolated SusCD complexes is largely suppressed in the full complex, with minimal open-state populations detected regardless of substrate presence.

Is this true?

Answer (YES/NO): NO